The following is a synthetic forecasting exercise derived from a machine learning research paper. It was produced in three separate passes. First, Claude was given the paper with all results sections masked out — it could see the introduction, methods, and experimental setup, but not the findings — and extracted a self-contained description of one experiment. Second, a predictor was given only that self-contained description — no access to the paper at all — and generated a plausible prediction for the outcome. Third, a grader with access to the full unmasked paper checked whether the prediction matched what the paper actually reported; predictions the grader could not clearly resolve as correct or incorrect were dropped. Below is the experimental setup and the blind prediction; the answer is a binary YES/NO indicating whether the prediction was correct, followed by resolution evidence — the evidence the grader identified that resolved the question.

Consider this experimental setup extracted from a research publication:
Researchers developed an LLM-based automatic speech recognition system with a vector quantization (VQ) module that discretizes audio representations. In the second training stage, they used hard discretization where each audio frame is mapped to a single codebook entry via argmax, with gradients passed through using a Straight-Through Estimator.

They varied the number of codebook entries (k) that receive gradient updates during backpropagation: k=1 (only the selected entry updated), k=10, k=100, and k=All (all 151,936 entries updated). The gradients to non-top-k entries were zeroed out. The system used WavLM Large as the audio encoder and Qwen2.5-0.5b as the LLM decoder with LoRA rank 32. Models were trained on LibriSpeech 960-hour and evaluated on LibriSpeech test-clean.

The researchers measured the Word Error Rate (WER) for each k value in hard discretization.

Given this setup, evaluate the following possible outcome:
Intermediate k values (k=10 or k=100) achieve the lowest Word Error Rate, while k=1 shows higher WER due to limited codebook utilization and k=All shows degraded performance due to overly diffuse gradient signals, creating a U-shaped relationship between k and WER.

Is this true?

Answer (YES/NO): YES